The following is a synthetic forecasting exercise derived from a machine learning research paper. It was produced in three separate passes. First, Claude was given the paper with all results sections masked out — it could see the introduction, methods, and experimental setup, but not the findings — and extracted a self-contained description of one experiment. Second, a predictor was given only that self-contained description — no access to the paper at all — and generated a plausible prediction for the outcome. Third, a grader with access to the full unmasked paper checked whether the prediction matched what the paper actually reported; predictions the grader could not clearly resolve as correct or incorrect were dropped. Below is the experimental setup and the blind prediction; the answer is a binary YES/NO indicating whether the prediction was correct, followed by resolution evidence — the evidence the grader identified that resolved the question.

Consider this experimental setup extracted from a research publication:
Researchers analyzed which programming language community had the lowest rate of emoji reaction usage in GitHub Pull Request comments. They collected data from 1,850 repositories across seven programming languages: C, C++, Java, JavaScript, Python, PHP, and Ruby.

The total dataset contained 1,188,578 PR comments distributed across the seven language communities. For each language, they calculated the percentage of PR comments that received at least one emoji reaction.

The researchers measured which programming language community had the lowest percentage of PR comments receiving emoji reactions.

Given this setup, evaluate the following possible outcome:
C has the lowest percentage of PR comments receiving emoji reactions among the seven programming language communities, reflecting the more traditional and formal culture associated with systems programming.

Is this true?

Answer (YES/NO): NO